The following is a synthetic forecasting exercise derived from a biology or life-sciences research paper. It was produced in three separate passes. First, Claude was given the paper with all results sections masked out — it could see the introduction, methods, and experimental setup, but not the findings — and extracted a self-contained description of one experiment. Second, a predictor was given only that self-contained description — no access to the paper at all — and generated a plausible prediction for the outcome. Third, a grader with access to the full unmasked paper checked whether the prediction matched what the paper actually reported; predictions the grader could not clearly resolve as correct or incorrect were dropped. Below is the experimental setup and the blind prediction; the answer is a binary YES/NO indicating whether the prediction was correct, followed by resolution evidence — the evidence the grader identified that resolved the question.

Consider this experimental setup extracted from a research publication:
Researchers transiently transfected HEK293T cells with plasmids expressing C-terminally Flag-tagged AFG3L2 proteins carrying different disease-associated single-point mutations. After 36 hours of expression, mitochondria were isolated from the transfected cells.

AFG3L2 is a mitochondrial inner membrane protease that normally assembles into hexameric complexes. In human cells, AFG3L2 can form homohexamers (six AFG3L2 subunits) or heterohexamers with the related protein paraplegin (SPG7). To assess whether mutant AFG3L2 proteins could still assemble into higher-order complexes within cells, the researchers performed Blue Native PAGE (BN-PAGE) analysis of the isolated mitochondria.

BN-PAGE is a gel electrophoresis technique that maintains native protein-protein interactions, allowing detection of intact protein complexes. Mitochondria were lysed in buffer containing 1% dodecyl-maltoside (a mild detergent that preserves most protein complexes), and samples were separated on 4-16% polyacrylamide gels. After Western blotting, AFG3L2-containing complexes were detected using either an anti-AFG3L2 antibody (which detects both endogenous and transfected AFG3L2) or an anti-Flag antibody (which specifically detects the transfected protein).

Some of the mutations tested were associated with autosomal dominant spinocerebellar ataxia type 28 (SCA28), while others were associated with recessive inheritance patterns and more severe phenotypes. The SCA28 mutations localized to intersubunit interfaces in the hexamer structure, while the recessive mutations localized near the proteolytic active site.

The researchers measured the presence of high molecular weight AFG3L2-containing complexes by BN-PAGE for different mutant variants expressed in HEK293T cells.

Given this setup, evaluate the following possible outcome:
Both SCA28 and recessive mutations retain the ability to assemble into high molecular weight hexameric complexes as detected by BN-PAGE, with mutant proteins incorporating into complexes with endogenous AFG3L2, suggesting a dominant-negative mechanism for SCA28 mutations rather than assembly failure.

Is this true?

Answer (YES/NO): NO